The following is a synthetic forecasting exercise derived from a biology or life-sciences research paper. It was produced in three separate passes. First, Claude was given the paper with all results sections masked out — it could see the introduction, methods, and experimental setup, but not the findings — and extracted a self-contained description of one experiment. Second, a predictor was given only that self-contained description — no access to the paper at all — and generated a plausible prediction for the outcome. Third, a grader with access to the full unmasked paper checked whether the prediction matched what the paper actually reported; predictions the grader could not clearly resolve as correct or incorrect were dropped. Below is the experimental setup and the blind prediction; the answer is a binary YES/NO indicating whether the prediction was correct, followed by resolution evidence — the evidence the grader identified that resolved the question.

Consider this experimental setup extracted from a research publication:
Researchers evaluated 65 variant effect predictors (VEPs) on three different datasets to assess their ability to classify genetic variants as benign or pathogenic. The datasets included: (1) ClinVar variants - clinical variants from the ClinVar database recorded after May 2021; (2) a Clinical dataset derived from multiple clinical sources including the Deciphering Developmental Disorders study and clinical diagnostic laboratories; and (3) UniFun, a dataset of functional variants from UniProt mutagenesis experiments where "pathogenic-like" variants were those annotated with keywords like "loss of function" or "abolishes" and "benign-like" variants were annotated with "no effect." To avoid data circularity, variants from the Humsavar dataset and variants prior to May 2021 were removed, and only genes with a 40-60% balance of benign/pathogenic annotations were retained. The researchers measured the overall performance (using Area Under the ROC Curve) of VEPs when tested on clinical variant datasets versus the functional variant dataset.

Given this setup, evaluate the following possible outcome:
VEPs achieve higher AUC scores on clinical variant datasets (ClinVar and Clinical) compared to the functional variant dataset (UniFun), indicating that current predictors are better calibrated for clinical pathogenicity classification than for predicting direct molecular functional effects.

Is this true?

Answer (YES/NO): YES